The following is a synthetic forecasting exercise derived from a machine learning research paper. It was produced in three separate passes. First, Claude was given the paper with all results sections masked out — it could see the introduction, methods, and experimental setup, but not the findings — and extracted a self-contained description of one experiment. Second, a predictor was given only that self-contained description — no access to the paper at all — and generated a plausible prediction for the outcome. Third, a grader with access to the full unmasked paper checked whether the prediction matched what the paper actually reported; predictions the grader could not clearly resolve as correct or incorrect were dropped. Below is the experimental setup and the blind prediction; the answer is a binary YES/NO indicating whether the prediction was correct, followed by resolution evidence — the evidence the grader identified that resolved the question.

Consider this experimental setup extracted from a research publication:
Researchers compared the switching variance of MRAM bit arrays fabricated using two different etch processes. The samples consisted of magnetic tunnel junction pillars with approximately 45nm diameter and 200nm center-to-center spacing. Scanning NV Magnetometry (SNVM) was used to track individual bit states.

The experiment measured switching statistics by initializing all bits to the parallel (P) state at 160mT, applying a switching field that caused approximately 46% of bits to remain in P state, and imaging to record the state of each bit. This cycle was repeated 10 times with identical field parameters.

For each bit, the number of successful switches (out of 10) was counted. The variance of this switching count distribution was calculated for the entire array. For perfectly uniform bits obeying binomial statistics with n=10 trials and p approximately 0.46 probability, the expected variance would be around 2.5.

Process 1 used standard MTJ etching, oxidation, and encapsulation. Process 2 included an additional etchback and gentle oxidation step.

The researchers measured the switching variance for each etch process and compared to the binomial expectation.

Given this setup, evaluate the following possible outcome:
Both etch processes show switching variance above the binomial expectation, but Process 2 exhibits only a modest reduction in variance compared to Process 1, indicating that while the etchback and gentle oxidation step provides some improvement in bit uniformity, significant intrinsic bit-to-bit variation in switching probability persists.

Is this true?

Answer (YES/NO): YES